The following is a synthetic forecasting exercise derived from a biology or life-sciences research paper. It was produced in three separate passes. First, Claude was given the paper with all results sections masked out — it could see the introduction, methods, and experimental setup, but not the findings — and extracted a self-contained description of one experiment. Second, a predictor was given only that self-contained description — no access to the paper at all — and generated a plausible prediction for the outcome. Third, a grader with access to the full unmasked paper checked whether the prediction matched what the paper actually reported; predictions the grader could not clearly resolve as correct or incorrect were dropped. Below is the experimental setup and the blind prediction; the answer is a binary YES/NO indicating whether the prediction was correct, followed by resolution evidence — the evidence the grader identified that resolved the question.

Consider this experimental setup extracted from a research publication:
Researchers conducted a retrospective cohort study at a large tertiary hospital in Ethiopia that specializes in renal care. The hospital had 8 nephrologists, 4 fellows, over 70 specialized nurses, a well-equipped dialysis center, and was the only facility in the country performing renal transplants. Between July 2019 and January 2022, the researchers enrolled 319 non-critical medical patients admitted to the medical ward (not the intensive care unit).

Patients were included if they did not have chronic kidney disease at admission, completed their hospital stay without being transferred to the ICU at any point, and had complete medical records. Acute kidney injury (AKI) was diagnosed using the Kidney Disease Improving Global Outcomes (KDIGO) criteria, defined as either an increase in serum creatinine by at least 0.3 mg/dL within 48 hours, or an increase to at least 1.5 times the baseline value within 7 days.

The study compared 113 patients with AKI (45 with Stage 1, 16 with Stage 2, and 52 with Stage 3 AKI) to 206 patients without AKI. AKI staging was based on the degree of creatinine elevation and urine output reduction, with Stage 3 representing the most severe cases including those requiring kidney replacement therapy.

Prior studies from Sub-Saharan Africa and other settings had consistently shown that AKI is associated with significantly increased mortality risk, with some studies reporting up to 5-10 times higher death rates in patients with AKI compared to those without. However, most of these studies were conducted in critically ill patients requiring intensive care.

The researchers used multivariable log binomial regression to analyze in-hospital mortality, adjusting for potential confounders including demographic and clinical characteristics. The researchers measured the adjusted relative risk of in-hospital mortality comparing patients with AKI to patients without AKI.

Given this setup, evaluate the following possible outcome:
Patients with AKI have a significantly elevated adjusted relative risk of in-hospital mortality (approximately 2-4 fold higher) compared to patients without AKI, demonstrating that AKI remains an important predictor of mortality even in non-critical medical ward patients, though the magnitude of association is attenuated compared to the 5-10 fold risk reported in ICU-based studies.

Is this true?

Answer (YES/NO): NO